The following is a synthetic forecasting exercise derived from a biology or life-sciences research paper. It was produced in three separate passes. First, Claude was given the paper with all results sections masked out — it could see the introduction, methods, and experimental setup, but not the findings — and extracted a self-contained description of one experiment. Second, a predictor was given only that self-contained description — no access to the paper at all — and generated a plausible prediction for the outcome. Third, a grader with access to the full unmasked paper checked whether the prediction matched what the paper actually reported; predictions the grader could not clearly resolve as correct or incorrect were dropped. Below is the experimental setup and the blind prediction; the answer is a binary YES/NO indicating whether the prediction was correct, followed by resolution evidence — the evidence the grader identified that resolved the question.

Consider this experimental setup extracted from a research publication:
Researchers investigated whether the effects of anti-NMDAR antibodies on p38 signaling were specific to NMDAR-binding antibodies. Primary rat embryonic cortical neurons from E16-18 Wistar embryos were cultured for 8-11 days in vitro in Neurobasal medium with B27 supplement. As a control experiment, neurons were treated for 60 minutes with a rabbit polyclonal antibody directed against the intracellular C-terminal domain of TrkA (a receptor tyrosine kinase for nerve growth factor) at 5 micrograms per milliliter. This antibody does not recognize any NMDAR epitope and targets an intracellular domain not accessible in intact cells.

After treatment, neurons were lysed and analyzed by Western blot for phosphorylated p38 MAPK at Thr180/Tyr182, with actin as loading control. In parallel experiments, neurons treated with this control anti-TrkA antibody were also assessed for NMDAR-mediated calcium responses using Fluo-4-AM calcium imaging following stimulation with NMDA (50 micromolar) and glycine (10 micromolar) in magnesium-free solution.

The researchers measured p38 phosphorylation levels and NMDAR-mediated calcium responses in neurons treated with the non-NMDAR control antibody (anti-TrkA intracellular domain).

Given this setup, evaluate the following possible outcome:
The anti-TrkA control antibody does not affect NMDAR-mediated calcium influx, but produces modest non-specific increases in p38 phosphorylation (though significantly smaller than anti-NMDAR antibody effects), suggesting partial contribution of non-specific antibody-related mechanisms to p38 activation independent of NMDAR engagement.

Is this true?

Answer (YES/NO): NO